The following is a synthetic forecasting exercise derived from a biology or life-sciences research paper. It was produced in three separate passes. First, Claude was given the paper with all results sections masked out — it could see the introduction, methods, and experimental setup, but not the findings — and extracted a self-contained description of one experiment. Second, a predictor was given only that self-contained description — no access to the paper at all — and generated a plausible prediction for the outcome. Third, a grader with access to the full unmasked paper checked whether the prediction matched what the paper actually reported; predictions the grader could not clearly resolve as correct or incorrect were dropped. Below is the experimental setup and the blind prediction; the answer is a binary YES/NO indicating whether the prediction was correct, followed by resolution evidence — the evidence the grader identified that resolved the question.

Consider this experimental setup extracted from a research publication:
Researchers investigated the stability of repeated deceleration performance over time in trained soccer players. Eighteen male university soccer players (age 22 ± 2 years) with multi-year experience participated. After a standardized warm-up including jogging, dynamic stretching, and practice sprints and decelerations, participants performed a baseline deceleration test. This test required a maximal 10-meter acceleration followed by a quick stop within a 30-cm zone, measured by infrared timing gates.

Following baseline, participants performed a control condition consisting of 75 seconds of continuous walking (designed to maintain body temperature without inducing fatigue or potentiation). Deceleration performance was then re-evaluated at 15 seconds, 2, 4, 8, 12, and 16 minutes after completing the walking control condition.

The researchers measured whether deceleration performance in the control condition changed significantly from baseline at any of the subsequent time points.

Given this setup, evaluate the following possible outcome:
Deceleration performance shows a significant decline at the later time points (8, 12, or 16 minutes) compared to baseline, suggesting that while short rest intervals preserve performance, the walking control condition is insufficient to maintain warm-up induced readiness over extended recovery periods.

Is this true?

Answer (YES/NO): NO